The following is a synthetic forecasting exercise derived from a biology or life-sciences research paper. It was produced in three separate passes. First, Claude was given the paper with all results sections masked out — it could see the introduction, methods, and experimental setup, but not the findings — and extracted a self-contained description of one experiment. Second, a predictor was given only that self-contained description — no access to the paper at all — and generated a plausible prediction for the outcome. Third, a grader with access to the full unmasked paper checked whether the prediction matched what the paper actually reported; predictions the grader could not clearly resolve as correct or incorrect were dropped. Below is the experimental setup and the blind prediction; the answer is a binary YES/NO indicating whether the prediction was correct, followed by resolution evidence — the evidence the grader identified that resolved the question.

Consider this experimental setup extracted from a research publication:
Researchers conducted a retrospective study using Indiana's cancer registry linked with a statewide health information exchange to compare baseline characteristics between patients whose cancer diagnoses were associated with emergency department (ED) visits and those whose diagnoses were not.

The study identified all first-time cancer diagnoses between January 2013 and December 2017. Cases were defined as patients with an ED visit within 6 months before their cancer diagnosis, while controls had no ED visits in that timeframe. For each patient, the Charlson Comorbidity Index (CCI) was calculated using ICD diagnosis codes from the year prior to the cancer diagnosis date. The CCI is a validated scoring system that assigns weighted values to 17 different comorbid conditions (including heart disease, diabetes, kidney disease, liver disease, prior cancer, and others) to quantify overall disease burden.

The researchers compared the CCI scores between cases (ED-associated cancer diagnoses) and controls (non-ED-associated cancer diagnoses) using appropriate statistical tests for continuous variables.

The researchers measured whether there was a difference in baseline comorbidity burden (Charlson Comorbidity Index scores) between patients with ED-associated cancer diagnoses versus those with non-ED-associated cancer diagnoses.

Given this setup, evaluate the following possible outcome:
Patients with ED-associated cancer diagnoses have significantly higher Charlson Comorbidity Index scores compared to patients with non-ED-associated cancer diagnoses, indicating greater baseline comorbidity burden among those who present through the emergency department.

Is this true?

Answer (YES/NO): NO